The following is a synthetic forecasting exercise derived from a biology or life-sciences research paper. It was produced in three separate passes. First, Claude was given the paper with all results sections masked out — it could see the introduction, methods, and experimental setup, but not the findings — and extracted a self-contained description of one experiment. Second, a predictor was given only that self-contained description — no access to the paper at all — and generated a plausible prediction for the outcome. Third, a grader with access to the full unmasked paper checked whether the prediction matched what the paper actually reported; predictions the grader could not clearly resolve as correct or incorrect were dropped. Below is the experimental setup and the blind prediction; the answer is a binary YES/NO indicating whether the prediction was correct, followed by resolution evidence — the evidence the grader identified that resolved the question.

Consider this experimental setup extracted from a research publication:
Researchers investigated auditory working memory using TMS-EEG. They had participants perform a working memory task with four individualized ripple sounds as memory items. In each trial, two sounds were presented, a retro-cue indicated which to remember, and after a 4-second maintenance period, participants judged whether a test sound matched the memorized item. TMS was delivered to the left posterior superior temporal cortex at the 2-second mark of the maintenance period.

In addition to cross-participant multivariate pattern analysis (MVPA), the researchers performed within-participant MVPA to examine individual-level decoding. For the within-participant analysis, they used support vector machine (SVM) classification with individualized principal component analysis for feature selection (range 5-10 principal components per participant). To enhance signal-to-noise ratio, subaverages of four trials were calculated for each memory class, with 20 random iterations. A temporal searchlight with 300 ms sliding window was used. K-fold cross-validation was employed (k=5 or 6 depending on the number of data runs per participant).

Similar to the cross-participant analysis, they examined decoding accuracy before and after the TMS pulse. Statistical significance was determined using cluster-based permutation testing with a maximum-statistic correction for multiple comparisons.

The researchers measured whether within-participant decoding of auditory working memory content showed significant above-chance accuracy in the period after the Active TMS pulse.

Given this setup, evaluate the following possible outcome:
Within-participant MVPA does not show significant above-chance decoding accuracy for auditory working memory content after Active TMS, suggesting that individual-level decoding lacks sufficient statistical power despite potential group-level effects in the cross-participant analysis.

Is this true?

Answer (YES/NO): NO